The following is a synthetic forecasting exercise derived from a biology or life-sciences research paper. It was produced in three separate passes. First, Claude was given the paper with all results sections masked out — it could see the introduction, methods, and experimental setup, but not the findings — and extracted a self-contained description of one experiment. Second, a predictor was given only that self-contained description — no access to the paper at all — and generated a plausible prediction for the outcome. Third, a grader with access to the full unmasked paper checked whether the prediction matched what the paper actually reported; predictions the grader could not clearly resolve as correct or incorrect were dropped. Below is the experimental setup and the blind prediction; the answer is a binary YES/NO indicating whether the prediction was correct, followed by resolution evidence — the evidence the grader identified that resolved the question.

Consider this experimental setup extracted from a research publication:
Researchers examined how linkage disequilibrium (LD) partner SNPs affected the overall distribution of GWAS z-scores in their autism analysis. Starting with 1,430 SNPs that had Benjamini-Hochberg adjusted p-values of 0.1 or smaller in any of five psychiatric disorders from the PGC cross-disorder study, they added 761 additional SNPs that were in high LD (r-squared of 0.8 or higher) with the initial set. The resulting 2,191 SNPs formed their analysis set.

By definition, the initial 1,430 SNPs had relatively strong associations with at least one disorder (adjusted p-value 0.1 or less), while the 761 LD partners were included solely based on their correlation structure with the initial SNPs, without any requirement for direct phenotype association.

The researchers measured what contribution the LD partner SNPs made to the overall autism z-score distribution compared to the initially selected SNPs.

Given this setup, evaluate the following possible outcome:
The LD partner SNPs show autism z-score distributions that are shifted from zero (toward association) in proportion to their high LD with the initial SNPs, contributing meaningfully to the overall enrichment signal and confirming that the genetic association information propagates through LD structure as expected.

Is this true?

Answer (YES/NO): NO